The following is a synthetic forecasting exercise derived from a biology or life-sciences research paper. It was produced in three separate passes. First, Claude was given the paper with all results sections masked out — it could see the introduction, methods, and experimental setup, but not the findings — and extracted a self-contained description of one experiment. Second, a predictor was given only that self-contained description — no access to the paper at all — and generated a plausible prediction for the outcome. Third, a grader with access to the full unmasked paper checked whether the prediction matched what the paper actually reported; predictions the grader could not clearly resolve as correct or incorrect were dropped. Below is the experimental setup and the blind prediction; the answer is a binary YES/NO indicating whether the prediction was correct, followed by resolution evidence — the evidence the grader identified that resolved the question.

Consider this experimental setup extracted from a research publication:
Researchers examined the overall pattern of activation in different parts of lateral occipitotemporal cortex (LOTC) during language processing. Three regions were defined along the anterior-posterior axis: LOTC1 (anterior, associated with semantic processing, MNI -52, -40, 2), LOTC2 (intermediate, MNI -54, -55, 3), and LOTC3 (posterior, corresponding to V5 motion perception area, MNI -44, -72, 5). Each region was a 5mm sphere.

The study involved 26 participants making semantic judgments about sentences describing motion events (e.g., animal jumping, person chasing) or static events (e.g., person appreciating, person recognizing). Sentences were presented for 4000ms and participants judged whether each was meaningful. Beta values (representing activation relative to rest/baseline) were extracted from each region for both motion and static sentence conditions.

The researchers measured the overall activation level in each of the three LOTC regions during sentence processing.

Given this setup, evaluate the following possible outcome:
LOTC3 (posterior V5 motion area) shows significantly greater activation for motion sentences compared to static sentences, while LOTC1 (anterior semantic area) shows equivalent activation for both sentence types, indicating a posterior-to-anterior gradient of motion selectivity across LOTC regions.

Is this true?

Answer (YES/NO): NO